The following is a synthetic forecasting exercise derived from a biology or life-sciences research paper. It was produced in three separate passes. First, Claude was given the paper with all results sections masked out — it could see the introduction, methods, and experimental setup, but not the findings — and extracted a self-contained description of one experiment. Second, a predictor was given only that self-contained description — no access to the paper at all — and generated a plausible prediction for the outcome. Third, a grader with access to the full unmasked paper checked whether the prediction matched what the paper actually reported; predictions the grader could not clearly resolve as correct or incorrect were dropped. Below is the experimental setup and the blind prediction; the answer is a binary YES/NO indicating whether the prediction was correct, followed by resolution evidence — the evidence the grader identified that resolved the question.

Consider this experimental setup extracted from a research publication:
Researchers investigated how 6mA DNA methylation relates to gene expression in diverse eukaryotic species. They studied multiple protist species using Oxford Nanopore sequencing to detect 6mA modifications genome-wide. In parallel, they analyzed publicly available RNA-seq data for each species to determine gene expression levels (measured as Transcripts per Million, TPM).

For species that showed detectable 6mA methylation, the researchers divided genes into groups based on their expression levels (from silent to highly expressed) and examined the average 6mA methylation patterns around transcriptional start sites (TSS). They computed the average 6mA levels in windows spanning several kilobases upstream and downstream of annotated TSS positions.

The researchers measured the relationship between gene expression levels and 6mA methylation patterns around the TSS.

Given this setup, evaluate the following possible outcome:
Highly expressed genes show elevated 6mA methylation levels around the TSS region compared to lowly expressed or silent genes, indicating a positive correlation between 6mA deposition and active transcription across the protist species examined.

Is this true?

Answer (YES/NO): YES